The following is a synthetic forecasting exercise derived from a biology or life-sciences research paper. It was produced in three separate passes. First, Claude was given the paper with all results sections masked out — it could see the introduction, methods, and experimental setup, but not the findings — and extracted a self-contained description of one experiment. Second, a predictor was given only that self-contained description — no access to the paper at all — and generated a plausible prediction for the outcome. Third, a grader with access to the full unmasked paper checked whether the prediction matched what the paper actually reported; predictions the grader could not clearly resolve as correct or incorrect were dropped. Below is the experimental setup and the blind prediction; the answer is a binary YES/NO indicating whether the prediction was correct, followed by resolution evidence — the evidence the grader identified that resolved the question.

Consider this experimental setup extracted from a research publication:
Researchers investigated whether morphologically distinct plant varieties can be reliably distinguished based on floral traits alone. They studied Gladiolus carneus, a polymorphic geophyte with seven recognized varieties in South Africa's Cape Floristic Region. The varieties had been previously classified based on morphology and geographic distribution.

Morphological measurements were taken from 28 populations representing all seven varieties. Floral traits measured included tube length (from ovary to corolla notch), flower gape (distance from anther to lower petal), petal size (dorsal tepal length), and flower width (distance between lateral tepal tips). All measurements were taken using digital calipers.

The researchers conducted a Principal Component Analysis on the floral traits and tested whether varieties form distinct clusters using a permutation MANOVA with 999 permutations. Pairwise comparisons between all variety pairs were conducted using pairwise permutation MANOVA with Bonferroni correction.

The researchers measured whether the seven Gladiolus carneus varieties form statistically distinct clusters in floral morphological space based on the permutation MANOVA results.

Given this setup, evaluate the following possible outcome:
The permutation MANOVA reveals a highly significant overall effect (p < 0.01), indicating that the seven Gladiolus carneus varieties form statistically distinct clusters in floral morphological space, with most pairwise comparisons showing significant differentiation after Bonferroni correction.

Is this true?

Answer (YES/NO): YES